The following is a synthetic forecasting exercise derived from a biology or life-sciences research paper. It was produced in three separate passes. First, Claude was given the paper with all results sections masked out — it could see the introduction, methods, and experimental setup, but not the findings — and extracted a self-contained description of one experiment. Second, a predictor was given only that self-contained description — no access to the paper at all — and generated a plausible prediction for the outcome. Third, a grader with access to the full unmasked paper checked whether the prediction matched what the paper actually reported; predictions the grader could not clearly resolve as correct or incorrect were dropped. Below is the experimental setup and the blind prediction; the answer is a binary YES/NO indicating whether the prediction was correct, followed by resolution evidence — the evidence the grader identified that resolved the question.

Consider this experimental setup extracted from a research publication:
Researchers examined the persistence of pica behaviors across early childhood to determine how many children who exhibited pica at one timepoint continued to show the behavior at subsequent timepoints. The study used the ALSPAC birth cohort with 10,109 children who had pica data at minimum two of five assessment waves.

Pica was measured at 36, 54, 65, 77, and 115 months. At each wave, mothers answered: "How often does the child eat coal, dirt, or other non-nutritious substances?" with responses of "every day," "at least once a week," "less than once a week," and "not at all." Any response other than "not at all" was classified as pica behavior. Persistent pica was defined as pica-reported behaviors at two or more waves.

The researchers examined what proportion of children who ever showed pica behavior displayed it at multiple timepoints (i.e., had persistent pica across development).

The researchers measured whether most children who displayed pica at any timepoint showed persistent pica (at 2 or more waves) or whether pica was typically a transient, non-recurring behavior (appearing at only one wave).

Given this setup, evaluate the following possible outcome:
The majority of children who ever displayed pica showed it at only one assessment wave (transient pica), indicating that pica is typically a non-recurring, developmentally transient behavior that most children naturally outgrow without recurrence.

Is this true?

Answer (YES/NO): YES